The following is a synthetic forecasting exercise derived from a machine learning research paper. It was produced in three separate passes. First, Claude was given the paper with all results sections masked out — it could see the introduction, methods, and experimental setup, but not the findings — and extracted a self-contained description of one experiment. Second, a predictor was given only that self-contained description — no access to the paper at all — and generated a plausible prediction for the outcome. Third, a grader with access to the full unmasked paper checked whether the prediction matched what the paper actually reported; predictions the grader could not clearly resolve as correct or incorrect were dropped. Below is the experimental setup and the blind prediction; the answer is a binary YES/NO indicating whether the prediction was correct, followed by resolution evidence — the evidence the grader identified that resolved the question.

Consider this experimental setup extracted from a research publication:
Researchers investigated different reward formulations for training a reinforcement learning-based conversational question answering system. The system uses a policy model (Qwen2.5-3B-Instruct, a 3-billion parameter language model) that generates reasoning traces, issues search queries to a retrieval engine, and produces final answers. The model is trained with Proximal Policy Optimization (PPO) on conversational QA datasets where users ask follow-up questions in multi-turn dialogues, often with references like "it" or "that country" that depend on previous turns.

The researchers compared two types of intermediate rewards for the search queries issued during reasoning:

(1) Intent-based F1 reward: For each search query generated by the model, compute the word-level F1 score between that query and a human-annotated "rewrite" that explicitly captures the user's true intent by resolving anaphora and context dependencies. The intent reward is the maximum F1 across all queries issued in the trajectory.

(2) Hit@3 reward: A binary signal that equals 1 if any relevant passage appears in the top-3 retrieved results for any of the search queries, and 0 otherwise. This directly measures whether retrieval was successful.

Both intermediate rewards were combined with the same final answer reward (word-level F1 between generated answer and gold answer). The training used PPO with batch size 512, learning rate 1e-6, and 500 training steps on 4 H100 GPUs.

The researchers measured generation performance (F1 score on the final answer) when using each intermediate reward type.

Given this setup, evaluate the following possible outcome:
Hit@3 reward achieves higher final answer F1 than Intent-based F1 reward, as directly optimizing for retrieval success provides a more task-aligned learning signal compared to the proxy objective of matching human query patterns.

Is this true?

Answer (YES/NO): NO